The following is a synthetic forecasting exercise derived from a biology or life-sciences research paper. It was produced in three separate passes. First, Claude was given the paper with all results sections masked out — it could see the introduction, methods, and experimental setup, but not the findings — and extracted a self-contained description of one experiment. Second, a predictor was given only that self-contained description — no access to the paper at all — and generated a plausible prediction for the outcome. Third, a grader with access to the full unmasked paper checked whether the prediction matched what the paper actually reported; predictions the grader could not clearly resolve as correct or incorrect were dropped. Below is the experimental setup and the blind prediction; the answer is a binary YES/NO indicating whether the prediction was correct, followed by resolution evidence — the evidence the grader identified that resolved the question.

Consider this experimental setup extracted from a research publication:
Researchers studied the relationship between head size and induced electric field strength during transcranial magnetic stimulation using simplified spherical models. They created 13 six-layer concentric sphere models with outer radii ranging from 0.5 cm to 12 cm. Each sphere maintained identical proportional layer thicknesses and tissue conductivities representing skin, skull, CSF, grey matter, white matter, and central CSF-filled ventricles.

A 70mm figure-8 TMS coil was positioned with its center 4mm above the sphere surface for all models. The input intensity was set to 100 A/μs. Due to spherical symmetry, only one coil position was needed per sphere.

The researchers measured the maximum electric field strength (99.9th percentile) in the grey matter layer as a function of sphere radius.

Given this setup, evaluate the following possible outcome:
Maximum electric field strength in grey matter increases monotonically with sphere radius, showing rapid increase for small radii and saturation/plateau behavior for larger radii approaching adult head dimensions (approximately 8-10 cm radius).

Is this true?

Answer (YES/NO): NO